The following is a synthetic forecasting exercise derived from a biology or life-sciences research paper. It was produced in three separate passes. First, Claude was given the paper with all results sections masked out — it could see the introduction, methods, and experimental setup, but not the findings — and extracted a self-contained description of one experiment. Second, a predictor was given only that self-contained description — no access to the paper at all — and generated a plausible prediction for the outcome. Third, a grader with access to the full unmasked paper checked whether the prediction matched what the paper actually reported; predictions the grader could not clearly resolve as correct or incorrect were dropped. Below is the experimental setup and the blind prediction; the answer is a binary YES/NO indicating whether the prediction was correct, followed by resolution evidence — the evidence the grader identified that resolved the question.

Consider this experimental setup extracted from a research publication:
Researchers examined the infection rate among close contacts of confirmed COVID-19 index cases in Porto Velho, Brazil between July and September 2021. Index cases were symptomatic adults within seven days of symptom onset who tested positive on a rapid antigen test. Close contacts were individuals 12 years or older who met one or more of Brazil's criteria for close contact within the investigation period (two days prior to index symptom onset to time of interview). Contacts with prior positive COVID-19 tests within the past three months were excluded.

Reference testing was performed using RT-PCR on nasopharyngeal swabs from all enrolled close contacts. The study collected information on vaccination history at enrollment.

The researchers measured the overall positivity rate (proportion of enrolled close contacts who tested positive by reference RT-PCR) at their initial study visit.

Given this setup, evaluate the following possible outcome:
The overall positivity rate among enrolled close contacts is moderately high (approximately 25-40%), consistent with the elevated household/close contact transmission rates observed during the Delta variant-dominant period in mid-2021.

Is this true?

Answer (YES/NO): NO